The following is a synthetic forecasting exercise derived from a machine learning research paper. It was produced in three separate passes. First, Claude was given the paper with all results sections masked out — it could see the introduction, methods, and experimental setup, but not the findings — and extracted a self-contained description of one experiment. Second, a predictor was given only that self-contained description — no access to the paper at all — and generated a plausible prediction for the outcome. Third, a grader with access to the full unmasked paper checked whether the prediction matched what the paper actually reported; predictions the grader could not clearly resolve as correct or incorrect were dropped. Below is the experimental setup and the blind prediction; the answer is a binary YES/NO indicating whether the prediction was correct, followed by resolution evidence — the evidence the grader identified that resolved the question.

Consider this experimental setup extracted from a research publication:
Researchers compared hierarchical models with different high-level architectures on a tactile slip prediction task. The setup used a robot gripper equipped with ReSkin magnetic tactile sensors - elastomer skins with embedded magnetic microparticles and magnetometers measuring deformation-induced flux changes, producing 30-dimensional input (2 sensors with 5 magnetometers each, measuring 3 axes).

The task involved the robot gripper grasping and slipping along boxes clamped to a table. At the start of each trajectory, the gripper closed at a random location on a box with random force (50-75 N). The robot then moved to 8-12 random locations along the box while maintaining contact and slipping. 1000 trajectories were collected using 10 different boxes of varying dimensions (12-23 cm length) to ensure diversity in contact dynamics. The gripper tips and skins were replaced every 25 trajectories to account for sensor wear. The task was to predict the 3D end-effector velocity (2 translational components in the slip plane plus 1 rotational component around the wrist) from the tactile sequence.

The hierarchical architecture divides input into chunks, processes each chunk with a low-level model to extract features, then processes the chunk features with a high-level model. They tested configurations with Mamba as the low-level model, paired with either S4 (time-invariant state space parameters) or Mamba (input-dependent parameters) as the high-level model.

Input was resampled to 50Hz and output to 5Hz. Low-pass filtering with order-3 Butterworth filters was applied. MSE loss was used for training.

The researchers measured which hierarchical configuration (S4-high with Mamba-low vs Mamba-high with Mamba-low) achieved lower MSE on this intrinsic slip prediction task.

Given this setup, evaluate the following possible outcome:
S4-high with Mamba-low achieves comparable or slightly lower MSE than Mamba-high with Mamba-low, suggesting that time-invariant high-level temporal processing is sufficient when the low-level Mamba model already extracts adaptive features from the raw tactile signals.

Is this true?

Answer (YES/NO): NO